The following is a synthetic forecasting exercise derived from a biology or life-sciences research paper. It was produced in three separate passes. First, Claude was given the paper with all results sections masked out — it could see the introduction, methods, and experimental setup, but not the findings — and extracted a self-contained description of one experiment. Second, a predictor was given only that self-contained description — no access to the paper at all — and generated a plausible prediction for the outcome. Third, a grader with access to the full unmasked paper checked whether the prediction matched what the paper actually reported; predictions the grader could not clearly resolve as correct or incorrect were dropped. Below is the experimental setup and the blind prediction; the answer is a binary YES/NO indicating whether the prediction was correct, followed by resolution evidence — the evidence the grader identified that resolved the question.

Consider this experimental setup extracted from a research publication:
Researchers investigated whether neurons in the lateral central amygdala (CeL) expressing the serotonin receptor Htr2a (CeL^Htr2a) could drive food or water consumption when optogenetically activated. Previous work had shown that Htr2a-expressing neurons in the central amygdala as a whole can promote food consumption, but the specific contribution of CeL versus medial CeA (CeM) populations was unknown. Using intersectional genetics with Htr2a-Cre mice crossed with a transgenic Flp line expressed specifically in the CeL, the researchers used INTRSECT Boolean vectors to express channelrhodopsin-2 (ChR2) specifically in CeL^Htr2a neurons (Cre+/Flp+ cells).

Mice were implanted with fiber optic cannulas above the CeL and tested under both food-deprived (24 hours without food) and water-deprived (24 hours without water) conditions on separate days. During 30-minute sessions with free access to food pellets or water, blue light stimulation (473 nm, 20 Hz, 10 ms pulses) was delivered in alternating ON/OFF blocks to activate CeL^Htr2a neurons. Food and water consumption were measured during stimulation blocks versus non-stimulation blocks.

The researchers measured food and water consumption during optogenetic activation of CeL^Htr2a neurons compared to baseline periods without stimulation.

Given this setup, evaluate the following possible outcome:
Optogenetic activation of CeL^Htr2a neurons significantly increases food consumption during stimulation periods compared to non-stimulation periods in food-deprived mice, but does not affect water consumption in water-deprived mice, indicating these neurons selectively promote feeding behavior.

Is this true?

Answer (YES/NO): NO